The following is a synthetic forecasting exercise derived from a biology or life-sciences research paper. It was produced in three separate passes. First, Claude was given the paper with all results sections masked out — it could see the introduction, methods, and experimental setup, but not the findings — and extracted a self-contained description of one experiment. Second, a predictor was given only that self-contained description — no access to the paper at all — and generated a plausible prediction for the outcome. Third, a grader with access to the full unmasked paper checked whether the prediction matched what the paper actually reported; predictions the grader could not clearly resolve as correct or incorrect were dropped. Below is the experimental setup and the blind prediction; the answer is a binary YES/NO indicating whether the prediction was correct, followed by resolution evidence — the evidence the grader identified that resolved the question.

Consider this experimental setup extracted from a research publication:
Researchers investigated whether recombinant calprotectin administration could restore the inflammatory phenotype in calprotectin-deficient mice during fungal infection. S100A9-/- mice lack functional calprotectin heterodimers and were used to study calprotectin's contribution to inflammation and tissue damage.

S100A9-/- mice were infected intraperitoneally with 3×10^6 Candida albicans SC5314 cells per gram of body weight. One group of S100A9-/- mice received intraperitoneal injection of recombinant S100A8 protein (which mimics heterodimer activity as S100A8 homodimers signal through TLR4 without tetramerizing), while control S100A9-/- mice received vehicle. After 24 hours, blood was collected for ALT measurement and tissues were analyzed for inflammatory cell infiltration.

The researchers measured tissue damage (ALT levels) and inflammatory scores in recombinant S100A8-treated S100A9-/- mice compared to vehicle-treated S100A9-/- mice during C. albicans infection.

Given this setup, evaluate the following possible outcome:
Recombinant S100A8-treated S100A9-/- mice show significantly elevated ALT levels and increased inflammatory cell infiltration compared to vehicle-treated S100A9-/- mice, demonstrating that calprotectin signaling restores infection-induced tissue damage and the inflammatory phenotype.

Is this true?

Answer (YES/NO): YES